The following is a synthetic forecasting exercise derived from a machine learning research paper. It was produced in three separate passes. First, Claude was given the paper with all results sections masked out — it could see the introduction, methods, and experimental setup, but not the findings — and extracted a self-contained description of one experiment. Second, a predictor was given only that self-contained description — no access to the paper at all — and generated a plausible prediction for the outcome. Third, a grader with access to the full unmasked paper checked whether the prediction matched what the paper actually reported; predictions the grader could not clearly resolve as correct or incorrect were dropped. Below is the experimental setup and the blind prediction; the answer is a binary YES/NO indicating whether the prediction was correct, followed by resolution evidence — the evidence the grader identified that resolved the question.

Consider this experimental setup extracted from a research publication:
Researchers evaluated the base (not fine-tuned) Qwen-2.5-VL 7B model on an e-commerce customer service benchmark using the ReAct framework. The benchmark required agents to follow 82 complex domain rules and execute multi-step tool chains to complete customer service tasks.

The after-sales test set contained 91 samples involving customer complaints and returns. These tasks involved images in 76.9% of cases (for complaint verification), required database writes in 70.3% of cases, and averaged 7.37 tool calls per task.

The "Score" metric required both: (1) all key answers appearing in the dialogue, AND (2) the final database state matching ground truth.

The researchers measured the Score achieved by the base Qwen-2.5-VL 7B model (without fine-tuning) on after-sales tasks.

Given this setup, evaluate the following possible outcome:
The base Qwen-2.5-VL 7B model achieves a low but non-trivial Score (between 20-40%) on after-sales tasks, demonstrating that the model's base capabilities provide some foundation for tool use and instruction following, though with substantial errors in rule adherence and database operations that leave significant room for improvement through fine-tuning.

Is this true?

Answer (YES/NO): NO